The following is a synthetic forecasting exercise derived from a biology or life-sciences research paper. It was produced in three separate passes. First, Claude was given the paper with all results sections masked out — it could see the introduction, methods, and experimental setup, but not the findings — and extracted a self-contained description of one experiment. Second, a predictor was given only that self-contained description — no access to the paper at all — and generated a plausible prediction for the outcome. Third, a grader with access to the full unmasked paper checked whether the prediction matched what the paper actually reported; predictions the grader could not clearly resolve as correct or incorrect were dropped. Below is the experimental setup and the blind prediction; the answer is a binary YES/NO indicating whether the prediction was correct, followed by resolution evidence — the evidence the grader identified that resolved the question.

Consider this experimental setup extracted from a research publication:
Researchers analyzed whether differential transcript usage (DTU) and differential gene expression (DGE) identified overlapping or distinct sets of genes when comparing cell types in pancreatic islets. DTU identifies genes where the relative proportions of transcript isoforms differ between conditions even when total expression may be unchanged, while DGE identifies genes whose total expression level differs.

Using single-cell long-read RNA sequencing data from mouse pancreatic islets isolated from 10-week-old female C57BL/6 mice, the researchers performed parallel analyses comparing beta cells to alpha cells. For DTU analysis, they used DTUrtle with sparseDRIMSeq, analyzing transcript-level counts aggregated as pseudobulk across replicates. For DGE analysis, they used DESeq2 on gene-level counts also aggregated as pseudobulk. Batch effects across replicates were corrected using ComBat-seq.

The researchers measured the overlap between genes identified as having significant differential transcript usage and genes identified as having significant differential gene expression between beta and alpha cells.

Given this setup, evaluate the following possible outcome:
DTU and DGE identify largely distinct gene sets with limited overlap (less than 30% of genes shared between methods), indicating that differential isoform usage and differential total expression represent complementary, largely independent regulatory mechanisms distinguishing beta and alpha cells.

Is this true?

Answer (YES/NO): YES